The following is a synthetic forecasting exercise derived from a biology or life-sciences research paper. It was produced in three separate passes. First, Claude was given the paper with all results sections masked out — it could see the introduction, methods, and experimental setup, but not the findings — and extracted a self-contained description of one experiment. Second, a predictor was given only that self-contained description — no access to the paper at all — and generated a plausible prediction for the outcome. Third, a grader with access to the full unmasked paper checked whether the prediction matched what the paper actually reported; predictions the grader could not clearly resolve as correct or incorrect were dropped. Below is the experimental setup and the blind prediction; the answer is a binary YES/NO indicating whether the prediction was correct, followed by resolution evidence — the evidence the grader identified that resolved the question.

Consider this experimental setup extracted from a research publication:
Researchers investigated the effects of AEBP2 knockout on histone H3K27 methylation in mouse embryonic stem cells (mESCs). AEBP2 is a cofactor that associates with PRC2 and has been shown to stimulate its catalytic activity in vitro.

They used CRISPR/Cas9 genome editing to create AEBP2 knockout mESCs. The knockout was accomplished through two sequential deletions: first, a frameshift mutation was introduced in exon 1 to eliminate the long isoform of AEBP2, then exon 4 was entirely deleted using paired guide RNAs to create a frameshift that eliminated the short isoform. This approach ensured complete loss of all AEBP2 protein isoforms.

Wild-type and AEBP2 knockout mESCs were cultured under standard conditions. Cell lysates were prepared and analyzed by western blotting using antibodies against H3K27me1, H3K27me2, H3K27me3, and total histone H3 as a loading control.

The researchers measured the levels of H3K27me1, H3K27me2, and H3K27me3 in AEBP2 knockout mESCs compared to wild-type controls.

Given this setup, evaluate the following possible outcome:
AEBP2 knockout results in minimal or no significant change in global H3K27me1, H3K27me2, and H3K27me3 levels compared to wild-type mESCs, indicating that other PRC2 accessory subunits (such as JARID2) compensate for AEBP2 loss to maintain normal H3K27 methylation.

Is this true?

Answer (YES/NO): YES